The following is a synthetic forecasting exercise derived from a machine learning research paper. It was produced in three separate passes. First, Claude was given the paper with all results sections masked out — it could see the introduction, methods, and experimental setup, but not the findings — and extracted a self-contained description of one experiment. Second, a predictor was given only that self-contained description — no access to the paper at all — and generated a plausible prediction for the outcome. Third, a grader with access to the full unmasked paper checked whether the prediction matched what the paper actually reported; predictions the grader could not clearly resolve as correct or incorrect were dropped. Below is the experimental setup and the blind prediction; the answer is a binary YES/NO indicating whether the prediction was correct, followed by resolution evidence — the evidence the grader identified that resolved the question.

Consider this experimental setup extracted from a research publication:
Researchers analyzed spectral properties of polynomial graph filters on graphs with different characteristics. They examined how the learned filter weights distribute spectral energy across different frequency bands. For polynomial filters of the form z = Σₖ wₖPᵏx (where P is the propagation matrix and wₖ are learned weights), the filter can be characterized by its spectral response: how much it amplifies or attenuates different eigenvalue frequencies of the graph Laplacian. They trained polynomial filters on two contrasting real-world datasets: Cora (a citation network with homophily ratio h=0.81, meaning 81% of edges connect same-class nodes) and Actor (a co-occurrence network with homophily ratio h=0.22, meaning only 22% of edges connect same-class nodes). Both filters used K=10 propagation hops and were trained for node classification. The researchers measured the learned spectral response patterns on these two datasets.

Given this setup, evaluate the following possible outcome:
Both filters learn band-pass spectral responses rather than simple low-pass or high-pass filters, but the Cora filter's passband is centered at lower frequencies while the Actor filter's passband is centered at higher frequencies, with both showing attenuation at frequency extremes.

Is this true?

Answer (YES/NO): NO